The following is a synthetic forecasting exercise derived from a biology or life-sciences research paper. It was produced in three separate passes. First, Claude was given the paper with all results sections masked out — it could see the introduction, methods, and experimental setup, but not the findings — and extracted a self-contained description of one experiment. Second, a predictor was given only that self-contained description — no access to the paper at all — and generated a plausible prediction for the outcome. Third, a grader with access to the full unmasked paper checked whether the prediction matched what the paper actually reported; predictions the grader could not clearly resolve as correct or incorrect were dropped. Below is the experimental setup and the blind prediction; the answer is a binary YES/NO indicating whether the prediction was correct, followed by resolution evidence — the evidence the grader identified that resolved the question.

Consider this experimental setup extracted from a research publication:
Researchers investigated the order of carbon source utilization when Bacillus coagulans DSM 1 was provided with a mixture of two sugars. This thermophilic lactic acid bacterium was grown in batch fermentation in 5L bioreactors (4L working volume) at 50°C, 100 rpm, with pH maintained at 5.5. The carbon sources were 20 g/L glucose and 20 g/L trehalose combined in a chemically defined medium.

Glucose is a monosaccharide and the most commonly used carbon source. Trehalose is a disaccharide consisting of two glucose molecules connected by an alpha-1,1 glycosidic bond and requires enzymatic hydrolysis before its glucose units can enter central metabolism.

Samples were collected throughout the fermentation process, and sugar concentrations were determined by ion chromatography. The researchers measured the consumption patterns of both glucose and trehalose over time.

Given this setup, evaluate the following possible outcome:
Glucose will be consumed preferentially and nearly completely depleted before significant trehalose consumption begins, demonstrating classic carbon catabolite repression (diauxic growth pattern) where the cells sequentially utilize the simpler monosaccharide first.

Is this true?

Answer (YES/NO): YES